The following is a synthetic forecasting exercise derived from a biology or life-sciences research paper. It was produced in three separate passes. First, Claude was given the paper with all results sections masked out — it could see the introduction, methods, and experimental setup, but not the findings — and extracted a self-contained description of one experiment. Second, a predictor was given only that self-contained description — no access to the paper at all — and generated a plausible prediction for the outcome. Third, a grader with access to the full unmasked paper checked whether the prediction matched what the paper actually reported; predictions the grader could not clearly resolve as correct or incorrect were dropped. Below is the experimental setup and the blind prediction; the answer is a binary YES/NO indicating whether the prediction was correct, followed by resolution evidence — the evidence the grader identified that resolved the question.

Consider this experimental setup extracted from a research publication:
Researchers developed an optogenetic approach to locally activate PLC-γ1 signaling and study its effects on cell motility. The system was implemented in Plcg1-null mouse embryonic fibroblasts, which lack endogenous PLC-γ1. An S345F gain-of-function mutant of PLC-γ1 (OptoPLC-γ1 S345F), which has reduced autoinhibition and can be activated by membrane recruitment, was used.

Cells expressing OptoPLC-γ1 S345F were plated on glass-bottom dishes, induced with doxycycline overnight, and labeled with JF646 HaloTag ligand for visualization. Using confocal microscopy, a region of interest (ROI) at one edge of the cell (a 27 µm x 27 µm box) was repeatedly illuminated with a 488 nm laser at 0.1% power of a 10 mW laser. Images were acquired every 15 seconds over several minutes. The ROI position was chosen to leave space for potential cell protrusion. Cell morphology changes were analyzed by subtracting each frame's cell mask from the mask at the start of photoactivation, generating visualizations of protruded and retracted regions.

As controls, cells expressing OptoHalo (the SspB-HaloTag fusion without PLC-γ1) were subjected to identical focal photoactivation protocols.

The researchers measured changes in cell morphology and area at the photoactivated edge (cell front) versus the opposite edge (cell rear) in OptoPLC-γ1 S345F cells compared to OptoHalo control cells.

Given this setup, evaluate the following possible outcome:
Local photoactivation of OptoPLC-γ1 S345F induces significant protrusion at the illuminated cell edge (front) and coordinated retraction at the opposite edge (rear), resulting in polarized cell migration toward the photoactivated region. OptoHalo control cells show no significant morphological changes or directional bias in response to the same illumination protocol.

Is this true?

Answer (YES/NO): YES